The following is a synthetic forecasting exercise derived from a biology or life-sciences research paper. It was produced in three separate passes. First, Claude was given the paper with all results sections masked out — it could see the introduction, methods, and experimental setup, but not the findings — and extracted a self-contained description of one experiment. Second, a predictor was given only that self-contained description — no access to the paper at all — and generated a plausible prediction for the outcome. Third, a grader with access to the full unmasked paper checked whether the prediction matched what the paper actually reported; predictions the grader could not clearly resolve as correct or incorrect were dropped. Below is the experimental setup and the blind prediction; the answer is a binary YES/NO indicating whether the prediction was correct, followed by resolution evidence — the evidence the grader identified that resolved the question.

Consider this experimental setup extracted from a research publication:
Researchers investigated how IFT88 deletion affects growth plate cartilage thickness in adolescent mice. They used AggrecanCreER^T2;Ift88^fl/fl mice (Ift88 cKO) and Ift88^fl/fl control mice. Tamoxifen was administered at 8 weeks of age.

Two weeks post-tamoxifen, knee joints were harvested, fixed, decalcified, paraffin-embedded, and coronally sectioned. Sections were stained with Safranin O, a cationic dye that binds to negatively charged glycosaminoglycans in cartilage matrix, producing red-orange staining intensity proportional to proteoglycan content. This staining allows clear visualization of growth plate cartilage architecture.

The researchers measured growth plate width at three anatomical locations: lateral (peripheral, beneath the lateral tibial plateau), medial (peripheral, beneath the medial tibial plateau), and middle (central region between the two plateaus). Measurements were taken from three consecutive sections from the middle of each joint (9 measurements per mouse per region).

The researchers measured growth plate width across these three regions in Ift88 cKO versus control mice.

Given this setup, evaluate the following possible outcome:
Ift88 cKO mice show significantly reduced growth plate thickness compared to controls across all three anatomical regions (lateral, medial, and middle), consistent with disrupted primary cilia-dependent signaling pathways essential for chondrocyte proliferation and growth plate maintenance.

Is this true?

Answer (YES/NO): NO